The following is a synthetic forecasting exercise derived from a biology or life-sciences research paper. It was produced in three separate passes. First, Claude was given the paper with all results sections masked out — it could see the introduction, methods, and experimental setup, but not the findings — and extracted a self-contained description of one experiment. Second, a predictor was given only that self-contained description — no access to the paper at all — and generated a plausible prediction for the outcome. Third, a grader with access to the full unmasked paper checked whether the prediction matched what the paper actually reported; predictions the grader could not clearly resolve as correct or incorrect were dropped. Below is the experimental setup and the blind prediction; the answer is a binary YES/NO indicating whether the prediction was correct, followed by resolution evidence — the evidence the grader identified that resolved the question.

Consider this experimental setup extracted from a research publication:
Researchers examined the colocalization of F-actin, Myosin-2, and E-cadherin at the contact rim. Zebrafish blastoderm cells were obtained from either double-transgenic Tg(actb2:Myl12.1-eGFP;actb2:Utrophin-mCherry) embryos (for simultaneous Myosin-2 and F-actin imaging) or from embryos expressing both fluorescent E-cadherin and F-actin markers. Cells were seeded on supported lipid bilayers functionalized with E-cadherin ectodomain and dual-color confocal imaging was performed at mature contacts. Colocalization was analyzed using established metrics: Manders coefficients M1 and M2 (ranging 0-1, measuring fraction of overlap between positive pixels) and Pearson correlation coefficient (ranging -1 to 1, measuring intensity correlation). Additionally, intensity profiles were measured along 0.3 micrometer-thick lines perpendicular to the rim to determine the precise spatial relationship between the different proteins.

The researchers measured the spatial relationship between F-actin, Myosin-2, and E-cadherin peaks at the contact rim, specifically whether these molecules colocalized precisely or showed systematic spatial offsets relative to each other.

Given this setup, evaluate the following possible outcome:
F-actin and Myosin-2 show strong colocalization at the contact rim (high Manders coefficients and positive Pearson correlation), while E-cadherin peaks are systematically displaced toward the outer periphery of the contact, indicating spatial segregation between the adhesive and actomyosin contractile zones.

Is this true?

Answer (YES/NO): NO